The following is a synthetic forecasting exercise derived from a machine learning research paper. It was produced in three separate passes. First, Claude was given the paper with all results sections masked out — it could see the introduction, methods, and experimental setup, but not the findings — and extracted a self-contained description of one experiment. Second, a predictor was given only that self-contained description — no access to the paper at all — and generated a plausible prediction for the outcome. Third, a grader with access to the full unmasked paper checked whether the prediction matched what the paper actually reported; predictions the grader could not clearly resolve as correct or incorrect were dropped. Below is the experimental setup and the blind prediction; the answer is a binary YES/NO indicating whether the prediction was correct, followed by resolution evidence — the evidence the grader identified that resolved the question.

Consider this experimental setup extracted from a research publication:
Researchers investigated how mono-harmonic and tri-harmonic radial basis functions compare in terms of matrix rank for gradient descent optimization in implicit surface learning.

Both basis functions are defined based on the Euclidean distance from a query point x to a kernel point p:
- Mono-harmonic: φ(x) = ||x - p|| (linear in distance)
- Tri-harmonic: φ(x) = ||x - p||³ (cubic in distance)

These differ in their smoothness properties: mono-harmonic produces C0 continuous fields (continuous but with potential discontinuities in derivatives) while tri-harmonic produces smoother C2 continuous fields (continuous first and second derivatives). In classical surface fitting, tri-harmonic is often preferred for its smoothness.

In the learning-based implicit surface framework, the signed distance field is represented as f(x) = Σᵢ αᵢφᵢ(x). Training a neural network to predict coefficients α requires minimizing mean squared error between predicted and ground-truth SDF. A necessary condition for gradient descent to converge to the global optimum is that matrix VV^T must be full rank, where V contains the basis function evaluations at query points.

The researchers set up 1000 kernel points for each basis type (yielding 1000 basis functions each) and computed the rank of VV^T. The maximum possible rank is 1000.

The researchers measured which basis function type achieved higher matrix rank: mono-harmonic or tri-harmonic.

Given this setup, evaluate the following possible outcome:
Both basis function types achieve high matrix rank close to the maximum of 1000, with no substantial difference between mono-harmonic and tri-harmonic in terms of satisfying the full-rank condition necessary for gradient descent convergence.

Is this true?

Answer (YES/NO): NO